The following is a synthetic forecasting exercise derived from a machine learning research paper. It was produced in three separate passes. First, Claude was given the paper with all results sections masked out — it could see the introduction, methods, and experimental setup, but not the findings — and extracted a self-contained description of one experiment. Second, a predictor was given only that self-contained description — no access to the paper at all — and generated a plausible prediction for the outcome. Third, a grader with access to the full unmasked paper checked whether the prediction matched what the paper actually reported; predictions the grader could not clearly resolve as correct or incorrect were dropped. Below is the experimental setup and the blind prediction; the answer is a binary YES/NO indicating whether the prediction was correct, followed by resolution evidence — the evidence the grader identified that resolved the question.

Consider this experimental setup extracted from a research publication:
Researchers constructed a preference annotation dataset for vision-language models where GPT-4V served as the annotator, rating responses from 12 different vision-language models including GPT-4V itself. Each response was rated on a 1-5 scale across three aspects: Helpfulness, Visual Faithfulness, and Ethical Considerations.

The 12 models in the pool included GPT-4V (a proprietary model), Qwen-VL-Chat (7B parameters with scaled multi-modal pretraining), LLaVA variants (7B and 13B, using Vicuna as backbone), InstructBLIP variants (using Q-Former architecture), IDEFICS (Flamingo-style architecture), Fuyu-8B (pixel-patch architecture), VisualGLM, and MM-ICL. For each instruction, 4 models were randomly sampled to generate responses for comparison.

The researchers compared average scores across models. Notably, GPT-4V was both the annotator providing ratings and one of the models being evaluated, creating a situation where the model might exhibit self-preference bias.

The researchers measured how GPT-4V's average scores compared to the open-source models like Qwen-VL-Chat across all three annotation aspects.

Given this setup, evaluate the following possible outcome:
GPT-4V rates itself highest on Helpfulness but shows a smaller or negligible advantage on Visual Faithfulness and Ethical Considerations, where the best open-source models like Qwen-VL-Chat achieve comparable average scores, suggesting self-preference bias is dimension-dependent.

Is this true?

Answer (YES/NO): NO